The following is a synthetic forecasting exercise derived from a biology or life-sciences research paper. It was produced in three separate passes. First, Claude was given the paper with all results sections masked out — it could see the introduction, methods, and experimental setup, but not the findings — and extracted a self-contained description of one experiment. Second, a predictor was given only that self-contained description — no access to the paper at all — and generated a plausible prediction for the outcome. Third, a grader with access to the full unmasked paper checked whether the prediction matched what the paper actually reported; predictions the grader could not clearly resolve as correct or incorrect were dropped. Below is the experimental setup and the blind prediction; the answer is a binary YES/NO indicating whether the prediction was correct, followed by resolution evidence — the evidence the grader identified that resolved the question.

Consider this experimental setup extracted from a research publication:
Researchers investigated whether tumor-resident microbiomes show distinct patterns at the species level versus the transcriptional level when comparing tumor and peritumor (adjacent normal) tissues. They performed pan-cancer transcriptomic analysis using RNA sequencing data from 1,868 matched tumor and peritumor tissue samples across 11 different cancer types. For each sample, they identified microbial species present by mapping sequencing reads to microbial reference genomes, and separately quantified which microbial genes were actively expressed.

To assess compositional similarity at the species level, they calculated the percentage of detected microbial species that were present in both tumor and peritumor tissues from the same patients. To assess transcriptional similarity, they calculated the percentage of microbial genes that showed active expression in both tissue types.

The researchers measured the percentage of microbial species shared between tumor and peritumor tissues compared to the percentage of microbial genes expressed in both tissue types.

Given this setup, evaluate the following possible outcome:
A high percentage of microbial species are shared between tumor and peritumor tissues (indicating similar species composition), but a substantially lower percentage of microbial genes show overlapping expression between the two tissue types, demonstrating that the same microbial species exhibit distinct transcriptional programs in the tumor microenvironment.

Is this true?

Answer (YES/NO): YES